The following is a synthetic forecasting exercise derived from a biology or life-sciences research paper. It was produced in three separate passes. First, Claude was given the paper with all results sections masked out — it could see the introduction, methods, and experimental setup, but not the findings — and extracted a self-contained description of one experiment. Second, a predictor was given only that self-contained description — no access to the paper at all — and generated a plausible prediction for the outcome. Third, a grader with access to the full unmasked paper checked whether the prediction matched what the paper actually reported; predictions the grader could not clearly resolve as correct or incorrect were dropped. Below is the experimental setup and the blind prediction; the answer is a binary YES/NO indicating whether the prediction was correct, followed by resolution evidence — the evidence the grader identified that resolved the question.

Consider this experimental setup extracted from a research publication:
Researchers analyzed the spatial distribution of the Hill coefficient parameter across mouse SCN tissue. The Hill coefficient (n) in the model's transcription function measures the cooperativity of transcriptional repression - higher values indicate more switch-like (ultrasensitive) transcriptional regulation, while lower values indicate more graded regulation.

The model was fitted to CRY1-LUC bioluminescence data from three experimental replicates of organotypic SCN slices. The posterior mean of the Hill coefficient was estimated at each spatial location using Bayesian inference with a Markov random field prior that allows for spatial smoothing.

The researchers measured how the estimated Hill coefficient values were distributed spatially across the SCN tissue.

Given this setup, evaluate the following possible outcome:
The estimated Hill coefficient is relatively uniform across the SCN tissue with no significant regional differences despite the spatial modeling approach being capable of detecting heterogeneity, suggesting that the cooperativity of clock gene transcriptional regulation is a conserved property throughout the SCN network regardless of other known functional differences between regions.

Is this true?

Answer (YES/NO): NO